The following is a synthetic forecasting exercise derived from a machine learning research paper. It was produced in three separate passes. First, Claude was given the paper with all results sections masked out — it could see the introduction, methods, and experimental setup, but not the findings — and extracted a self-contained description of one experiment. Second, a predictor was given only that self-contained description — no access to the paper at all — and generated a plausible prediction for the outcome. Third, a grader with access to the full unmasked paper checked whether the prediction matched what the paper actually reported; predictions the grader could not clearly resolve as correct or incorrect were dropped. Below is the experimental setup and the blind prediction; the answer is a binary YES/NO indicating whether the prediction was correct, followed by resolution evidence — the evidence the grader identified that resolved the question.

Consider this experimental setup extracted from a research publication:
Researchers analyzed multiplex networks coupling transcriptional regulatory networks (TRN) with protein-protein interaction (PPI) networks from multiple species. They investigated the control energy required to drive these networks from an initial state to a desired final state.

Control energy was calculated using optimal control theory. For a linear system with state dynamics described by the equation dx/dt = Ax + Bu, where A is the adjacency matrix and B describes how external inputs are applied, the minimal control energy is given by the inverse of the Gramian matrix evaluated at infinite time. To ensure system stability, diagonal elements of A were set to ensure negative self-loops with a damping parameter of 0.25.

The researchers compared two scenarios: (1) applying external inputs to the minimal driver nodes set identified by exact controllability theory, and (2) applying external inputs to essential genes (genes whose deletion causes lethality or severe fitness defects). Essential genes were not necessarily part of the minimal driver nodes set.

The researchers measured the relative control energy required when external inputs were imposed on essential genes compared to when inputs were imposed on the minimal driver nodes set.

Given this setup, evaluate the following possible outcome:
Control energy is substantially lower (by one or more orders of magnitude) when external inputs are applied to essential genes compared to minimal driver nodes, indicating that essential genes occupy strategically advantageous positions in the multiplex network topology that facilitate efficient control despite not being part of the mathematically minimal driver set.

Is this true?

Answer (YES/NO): YES